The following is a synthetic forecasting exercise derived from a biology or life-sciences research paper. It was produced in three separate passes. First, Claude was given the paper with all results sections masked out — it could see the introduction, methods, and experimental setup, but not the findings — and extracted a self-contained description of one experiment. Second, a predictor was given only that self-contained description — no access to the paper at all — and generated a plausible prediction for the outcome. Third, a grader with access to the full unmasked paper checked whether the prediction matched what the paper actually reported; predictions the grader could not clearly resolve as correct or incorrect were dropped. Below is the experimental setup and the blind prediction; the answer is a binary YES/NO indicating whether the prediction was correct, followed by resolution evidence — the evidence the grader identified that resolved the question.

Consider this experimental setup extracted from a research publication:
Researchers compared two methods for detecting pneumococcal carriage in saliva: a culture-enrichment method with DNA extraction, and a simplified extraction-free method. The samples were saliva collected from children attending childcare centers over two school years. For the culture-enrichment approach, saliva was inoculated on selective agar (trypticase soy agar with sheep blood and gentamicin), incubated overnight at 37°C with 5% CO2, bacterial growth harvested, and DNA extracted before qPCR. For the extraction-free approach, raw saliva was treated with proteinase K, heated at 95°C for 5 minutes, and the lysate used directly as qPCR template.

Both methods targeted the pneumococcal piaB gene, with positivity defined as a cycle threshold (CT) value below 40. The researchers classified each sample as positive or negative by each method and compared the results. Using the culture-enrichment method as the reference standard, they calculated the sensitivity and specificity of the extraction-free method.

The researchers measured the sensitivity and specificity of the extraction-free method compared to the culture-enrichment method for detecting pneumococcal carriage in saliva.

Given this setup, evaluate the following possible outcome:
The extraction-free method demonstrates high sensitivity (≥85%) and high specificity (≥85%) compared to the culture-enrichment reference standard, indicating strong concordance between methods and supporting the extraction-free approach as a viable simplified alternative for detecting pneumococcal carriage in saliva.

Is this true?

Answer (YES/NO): YES